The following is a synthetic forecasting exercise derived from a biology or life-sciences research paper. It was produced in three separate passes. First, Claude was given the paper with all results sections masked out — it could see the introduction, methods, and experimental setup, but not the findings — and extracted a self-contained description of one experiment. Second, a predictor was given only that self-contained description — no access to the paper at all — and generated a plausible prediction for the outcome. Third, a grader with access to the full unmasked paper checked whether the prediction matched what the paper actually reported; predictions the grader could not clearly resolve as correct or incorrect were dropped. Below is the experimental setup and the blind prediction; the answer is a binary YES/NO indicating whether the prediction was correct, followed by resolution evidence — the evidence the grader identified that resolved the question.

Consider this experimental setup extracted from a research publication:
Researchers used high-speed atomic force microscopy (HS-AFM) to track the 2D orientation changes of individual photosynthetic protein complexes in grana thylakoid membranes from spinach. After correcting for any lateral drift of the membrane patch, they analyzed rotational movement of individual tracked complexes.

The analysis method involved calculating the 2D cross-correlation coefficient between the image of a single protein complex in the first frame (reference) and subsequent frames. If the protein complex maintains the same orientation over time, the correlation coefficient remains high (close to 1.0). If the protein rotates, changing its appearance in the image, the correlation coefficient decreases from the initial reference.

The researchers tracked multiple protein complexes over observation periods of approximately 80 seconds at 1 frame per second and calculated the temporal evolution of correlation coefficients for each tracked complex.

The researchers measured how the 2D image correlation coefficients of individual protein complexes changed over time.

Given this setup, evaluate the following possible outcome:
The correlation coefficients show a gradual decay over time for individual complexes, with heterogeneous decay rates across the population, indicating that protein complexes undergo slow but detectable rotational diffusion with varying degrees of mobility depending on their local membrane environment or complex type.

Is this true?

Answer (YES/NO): NO